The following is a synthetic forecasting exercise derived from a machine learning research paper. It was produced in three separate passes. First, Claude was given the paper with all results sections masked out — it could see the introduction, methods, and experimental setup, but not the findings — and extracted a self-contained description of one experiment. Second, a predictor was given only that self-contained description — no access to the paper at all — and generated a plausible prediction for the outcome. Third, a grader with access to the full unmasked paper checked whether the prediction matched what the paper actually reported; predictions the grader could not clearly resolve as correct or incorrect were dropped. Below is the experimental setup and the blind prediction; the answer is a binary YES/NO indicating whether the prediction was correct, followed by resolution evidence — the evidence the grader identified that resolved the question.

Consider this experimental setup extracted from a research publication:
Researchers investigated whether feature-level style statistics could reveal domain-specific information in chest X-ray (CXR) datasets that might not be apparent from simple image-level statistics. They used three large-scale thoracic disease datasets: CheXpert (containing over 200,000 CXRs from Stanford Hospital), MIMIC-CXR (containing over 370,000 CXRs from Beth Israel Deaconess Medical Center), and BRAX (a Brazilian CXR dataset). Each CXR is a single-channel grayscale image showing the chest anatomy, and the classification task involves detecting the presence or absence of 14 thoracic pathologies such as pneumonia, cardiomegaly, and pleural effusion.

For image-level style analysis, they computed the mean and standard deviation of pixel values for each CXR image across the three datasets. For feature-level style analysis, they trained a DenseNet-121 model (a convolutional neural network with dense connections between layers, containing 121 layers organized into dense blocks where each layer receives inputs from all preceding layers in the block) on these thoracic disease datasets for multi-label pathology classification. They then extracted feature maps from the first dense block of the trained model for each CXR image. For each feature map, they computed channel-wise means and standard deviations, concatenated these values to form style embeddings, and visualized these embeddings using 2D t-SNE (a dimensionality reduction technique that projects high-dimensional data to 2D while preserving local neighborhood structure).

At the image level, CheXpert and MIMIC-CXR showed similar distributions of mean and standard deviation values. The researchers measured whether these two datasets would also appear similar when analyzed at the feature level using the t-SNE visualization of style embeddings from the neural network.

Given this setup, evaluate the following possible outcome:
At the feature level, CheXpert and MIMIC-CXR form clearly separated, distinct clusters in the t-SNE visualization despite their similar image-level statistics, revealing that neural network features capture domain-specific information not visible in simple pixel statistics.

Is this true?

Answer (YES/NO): YES